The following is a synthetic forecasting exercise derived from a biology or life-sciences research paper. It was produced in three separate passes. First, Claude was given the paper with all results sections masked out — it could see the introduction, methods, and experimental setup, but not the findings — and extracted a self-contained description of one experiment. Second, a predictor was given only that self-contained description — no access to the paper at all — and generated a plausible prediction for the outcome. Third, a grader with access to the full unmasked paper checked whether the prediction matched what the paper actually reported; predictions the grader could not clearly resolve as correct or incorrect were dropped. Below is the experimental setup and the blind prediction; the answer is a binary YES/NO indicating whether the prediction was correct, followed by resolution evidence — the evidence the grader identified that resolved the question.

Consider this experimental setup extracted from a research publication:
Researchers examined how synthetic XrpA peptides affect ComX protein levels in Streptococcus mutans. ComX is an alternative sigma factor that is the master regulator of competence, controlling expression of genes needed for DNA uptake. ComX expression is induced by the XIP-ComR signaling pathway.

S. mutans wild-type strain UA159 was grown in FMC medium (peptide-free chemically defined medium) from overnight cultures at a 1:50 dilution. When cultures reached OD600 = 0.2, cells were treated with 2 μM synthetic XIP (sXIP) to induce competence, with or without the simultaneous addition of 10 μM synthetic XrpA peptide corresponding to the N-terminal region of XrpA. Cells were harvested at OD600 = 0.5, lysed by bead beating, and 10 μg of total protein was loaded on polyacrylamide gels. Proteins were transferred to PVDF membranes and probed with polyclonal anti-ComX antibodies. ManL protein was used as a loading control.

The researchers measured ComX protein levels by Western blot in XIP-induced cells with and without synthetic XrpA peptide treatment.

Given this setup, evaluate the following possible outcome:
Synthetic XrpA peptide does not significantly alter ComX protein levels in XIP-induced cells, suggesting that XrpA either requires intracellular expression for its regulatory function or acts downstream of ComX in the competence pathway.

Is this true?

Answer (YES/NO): NO